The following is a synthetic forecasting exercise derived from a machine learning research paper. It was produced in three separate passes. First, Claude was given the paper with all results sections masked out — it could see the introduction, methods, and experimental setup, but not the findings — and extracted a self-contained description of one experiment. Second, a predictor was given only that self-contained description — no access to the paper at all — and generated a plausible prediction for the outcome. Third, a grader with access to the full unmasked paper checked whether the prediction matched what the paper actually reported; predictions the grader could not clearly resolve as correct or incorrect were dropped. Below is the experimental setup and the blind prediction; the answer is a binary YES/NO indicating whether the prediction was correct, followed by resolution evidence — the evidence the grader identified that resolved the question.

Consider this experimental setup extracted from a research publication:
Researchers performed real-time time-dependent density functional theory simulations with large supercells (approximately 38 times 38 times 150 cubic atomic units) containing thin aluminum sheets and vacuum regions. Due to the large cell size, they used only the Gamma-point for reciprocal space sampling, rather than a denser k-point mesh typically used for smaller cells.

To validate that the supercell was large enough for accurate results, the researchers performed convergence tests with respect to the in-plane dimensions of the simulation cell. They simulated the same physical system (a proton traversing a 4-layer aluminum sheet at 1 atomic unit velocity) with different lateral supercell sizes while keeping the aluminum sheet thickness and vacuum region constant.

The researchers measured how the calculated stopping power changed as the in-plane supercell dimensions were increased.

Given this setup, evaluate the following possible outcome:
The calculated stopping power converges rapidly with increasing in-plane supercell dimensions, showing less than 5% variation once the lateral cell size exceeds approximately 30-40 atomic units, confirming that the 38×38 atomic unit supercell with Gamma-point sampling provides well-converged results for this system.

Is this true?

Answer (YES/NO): YES